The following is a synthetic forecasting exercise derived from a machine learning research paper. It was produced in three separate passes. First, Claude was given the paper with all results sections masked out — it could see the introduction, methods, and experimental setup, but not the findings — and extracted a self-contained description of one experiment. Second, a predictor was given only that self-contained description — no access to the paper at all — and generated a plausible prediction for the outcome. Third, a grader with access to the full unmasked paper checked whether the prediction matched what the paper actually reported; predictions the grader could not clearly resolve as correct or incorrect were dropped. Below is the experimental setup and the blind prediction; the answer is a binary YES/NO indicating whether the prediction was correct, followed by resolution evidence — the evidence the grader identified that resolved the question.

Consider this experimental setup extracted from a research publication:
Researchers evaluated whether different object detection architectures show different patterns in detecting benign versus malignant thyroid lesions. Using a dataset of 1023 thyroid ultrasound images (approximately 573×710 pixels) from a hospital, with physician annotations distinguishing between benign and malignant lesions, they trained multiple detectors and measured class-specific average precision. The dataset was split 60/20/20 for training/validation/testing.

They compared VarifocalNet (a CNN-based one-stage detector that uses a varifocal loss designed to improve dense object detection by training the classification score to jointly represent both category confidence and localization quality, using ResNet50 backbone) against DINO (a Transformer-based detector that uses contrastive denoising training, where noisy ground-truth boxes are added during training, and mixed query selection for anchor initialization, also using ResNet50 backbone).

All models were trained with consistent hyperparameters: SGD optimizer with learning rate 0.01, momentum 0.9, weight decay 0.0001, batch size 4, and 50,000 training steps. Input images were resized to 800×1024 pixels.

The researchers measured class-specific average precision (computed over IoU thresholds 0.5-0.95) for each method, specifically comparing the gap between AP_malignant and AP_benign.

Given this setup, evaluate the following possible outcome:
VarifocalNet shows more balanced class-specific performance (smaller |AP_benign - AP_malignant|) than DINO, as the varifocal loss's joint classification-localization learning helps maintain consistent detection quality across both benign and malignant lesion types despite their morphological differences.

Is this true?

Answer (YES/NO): YES